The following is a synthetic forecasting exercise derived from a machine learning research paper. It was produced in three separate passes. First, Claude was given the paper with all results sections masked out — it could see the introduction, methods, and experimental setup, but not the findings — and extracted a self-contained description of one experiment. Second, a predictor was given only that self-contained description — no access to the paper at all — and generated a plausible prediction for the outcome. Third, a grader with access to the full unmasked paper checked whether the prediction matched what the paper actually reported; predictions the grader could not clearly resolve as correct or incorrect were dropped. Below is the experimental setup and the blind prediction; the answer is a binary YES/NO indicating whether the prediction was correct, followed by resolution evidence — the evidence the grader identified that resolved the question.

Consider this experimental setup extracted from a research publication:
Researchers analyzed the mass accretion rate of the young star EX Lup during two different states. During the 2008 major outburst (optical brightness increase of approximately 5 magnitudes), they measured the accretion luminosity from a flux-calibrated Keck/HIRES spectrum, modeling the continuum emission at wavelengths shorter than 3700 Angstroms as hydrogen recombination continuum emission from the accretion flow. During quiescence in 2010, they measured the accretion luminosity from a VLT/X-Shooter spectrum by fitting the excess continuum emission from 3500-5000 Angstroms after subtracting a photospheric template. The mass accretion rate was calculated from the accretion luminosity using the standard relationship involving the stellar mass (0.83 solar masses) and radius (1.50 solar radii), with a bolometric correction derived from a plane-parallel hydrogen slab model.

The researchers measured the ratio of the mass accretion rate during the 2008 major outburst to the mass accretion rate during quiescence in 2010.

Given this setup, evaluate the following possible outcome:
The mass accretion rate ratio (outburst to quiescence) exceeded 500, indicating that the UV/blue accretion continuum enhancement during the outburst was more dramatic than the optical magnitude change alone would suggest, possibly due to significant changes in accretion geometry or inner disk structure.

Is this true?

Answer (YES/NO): NO